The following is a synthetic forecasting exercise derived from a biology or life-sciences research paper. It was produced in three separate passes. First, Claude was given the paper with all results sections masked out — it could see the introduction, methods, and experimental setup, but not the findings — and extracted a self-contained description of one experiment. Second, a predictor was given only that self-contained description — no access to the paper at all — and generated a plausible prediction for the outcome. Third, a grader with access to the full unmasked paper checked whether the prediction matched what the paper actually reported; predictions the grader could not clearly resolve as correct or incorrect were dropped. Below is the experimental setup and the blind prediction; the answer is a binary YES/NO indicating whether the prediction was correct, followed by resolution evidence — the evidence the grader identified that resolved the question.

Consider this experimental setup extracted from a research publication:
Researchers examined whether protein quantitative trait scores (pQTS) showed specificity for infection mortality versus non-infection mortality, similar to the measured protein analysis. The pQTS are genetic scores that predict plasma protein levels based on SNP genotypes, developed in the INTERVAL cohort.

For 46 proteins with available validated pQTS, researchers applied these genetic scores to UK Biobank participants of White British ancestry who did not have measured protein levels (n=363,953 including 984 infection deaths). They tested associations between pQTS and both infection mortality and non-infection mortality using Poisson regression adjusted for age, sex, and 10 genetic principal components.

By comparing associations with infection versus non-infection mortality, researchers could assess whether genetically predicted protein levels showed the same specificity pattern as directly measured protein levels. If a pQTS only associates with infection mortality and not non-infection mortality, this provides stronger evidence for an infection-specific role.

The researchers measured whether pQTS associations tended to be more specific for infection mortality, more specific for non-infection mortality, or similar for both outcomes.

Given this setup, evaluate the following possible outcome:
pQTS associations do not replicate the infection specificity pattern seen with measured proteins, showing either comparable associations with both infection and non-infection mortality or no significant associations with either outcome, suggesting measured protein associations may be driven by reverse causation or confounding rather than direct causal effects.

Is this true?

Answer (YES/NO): NO